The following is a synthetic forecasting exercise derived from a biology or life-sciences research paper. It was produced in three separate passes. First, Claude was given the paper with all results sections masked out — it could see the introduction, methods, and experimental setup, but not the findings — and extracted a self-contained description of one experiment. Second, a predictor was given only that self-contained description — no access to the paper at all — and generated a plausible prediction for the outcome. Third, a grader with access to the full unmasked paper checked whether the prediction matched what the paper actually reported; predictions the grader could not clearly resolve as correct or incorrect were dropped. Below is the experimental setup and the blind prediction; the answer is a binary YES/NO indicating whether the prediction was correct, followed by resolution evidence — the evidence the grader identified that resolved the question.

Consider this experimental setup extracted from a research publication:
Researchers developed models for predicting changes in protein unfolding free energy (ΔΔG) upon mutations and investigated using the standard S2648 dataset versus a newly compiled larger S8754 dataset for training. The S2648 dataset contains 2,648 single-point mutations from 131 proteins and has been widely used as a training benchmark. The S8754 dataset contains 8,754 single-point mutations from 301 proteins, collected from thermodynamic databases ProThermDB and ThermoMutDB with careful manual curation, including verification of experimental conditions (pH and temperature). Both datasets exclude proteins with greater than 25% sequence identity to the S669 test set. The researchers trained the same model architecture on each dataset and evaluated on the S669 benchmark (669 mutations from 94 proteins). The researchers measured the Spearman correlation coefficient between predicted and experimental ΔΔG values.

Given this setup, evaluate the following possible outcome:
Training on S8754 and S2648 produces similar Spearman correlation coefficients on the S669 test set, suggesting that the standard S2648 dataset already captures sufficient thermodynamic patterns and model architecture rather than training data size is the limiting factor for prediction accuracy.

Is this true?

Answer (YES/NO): NO